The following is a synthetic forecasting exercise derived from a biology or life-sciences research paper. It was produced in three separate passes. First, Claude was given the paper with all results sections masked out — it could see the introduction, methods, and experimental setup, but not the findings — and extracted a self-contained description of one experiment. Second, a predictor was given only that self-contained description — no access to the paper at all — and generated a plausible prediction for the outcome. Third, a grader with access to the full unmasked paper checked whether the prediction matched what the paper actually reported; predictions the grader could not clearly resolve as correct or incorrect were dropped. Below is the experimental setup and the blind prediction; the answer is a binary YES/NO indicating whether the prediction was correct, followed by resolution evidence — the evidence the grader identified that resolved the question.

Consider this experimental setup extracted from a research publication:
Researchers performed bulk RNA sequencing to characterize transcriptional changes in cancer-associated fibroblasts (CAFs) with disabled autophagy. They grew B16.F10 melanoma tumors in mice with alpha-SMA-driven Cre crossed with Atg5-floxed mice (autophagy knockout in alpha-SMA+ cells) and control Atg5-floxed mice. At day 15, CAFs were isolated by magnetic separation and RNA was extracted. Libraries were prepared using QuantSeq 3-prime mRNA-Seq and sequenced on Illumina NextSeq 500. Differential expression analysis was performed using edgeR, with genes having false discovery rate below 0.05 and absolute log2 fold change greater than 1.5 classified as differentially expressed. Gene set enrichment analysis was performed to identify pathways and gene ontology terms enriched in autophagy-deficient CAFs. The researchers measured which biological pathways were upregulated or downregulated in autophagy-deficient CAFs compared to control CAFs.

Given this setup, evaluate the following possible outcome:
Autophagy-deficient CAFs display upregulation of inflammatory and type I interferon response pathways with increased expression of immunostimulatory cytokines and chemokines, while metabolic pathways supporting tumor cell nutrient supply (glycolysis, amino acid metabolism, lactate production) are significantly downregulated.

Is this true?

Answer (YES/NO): NO